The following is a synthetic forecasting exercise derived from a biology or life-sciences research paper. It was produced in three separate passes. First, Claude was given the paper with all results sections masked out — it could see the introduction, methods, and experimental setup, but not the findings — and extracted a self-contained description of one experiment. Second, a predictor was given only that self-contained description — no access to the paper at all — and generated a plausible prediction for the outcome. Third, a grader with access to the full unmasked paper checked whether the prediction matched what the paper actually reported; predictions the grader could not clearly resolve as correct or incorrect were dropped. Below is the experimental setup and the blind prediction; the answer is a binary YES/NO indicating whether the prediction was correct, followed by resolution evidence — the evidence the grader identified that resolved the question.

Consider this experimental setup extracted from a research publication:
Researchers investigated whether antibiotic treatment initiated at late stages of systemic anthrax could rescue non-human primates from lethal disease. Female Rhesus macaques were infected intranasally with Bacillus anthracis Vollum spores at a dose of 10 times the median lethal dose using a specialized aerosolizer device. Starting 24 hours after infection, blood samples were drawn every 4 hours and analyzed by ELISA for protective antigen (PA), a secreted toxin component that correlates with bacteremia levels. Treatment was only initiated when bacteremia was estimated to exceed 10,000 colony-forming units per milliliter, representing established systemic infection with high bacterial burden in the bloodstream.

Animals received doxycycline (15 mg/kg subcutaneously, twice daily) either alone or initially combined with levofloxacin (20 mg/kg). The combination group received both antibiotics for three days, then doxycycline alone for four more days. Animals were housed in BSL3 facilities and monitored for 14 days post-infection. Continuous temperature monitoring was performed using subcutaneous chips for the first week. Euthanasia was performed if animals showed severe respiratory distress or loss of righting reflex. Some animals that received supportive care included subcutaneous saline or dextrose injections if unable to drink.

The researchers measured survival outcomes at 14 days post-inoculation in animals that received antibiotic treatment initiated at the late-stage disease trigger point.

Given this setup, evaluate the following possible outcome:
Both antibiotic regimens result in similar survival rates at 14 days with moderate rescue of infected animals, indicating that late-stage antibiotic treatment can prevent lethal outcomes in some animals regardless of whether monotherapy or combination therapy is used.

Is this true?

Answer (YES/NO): NO